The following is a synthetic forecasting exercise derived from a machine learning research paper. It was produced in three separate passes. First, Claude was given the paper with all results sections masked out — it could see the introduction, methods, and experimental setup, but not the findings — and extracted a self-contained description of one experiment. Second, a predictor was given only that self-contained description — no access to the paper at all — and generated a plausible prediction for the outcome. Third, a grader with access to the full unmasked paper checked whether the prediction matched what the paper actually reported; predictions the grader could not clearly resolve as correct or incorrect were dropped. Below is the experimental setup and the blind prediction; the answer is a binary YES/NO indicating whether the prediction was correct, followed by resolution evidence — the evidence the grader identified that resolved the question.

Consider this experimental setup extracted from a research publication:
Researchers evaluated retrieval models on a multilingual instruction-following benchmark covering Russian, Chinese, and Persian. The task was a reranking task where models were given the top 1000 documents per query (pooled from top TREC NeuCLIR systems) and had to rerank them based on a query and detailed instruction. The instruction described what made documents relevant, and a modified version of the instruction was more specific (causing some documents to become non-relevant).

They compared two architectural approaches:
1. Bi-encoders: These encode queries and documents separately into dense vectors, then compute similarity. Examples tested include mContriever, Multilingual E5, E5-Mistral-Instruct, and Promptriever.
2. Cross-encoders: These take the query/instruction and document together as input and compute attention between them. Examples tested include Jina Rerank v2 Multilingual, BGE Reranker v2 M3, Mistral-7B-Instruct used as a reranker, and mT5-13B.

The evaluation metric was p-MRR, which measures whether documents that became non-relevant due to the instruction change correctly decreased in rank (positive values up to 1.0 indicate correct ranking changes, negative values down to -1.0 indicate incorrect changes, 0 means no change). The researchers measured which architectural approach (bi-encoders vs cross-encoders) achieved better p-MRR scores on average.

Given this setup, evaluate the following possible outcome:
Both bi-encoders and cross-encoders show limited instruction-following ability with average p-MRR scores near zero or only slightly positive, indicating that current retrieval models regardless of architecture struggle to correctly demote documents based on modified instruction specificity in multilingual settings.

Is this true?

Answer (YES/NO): NO